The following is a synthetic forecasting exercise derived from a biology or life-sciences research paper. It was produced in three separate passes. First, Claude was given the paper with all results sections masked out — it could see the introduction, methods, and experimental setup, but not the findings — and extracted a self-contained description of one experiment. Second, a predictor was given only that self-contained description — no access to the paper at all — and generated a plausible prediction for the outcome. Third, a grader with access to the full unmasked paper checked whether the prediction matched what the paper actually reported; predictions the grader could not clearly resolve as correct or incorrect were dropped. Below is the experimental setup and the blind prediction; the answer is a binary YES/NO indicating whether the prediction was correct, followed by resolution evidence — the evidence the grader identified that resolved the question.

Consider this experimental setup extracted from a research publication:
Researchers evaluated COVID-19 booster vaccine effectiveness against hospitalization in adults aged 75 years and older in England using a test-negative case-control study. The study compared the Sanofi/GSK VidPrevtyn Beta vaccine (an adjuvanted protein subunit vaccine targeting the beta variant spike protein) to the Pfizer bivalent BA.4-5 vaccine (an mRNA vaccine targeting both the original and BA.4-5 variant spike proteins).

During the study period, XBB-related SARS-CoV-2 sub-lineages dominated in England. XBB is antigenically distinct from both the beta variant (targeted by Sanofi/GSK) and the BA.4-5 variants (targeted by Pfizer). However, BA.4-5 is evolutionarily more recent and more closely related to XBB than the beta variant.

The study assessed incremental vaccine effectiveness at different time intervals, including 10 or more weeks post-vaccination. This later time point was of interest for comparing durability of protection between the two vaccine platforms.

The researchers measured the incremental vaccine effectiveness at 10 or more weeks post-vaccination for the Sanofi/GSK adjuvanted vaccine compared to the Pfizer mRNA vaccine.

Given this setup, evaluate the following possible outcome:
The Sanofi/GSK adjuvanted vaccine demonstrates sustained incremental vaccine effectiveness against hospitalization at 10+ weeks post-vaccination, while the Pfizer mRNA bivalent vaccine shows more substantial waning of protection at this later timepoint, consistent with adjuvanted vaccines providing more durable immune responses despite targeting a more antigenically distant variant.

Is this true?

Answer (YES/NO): NO